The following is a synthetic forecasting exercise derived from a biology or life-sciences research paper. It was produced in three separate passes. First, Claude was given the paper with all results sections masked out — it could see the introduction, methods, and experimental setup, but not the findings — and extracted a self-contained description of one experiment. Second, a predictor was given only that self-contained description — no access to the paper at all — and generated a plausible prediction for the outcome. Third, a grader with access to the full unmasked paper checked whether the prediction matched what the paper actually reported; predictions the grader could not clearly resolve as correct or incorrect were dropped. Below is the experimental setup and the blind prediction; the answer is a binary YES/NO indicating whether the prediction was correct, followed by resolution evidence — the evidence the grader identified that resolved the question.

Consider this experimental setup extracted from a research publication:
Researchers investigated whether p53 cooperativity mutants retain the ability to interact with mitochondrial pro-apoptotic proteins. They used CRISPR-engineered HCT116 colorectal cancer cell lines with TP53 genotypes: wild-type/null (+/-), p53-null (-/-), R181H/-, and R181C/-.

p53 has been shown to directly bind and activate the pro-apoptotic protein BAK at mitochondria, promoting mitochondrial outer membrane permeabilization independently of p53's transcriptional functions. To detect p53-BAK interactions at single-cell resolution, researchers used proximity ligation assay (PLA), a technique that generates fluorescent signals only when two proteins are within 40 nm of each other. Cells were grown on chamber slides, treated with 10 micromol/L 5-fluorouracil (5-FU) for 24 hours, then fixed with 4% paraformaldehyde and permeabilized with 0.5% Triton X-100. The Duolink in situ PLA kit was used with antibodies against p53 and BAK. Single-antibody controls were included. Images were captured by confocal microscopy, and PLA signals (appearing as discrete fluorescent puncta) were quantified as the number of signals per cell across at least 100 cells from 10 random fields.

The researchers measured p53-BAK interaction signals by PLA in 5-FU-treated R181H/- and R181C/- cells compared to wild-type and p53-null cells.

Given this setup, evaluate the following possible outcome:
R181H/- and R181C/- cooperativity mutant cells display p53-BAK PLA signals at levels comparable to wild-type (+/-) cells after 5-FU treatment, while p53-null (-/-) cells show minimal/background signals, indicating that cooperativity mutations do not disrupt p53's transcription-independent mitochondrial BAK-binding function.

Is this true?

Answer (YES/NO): YES